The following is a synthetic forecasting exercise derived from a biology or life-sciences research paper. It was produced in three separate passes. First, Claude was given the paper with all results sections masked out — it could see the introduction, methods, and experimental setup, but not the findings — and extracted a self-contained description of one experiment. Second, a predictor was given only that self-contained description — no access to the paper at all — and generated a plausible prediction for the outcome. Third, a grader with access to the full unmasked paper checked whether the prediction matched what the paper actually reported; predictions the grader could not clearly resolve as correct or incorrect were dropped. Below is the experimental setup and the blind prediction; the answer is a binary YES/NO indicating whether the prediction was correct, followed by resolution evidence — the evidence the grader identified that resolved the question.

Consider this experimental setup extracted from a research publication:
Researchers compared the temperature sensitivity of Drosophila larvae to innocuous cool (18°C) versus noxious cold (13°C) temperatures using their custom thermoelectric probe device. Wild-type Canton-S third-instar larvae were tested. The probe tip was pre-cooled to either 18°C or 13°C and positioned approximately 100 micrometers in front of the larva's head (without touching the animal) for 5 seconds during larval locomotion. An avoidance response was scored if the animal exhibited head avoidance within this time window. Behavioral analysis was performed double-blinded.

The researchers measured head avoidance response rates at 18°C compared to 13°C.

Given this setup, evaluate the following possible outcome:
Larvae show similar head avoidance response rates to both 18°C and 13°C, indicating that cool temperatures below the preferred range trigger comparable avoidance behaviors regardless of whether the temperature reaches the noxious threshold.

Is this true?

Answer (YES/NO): NO